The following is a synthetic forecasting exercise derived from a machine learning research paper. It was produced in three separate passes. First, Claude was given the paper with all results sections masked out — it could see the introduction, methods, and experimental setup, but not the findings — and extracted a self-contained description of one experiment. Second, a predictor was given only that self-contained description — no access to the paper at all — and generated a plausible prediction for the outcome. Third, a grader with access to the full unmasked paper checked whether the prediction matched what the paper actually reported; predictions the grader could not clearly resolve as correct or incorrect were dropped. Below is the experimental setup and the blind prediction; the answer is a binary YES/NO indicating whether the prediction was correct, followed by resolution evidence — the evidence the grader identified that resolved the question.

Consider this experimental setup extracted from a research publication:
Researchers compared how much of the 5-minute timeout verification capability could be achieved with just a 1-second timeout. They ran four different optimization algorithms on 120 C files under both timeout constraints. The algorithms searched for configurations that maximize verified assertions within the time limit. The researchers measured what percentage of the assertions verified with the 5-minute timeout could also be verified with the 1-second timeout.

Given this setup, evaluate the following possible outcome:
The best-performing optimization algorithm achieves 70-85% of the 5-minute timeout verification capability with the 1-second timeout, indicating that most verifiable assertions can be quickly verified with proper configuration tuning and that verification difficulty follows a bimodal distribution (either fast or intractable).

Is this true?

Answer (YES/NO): NO